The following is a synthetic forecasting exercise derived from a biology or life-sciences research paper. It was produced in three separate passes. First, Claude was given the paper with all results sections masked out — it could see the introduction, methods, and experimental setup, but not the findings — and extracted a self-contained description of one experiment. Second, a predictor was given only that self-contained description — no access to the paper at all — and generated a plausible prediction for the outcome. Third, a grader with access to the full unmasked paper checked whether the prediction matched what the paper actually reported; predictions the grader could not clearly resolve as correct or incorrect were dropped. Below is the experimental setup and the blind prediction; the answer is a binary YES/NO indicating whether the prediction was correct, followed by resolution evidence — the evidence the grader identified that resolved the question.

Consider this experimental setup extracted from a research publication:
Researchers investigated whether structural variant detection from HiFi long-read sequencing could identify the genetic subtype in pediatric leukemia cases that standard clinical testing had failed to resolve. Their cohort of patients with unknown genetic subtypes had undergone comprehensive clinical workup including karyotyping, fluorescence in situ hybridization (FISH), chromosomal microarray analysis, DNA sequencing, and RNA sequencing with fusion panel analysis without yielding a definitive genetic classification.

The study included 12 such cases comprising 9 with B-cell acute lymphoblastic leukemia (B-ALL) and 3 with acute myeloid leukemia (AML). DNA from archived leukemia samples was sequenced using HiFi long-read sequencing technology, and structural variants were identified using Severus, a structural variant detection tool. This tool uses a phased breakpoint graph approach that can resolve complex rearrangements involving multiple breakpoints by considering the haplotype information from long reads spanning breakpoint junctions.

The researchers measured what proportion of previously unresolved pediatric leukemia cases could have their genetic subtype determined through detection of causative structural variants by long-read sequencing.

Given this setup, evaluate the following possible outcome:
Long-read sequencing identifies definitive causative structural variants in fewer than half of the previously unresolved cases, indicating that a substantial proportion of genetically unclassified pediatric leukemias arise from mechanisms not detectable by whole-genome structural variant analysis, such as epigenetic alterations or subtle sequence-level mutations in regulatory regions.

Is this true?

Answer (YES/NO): NO